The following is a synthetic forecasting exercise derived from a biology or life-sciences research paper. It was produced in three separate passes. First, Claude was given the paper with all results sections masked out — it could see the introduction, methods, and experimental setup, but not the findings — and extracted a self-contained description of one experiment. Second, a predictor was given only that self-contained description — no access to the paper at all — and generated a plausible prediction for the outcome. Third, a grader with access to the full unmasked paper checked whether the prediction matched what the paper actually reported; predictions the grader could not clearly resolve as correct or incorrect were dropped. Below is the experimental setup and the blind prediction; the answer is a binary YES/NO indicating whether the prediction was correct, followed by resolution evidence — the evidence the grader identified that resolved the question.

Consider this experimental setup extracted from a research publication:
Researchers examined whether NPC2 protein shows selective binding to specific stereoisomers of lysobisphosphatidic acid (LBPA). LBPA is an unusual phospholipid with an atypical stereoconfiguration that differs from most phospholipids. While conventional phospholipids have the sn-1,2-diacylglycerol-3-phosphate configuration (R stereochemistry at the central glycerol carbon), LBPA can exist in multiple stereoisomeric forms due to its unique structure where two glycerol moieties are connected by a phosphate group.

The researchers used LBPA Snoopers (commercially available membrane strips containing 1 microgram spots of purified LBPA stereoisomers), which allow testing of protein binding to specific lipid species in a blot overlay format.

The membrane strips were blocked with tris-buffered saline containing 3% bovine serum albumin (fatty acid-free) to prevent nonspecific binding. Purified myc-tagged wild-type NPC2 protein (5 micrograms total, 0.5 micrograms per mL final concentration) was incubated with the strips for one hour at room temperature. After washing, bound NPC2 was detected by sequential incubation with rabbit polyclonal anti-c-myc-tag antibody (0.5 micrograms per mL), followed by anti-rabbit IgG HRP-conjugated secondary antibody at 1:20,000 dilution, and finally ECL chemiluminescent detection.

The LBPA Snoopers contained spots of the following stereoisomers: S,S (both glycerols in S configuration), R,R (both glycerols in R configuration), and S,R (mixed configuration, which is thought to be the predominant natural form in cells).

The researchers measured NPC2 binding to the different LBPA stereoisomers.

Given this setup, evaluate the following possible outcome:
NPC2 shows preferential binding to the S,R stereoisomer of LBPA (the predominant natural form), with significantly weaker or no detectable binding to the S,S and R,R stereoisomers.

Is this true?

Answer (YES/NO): NO